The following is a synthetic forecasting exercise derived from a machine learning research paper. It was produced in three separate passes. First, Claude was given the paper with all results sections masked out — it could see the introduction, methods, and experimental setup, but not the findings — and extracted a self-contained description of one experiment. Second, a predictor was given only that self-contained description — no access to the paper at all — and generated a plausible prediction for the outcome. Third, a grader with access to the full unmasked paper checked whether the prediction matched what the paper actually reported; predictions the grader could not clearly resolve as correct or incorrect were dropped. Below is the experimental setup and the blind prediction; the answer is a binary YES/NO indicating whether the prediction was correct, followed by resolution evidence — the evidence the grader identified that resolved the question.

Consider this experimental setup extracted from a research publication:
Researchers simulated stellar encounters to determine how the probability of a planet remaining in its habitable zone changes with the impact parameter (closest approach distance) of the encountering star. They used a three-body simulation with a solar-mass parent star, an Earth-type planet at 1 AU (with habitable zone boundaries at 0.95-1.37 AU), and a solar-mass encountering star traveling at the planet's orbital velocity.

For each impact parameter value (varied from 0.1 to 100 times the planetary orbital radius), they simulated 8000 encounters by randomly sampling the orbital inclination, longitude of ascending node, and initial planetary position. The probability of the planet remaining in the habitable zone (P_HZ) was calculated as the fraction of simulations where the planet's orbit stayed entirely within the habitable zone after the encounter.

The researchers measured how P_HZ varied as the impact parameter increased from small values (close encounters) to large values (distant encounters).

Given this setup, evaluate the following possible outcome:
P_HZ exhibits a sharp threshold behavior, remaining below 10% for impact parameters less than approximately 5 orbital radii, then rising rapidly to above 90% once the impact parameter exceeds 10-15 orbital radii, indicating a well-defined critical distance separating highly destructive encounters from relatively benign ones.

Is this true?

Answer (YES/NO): NO